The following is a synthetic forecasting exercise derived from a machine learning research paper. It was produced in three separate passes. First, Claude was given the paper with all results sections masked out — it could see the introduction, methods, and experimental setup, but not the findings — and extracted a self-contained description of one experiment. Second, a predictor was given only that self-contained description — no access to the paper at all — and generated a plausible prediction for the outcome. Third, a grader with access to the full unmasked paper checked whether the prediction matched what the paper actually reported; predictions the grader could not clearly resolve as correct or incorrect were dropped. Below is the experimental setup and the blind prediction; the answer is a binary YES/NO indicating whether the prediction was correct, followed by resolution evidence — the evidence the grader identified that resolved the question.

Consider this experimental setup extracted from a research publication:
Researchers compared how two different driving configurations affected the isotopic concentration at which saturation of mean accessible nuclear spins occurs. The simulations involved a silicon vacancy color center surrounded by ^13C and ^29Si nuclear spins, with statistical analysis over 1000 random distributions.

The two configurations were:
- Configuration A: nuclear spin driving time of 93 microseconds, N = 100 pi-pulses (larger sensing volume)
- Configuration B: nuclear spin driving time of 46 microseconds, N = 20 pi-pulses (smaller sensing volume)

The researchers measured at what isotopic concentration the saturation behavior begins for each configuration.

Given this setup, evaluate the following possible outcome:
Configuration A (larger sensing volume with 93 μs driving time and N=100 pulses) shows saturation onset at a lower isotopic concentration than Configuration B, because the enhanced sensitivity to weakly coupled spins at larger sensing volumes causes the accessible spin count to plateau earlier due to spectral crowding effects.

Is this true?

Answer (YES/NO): YES